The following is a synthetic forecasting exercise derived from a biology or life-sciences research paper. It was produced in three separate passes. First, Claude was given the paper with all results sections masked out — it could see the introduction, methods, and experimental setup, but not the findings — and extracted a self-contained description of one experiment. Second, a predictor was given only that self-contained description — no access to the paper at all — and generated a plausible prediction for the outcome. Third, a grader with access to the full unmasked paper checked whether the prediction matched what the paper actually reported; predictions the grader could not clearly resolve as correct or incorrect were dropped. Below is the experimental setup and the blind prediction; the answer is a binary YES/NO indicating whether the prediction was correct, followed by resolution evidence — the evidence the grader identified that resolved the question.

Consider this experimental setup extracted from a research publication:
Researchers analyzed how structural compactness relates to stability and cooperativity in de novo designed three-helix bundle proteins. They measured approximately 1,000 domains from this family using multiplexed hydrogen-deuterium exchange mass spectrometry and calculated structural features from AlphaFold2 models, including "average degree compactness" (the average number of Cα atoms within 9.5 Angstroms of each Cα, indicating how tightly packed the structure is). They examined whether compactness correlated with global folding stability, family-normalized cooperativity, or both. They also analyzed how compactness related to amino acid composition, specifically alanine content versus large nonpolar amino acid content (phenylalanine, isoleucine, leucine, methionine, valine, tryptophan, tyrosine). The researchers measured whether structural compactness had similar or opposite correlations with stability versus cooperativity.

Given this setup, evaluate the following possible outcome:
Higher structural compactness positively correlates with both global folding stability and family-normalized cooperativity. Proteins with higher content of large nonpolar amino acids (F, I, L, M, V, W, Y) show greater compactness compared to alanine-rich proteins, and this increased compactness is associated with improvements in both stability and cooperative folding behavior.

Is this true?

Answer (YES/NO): NO